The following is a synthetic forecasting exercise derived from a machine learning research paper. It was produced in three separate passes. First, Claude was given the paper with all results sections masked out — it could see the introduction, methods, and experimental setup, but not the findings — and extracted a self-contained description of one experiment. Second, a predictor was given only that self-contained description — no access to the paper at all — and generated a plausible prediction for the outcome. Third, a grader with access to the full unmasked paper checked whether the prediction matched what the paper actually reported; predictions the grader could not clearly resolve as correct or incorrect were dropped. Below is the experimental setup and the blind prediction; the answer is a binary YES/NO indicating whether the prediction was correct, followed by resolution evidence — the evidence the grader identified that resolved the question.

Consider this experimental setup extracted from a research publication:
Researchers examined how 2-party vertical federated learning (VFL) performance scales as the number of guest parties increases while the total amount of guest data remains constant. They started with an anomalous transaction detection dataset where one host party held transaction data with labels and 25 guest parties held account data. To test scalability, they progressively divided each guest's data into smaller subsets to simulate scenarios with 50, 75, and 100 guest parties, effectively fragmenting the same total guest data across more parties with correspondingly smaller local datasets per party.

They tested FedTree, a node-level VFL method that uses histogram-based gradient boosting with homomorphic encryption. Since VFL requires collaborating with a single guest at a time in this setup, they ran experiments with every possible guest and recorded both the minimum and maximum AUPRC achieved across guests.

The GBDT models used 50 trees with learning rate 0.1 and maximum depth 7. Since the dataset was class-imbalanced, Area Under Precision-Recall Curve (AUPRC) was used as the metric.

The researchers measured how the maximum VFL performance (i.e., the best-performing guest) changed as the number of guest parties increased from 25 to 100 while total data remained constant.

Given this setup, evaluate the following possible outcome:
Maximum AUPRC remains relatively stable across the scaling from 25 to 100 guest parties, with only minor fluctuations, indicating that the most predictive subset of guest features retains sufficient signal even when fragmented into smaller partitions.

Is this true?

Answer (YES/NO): NO